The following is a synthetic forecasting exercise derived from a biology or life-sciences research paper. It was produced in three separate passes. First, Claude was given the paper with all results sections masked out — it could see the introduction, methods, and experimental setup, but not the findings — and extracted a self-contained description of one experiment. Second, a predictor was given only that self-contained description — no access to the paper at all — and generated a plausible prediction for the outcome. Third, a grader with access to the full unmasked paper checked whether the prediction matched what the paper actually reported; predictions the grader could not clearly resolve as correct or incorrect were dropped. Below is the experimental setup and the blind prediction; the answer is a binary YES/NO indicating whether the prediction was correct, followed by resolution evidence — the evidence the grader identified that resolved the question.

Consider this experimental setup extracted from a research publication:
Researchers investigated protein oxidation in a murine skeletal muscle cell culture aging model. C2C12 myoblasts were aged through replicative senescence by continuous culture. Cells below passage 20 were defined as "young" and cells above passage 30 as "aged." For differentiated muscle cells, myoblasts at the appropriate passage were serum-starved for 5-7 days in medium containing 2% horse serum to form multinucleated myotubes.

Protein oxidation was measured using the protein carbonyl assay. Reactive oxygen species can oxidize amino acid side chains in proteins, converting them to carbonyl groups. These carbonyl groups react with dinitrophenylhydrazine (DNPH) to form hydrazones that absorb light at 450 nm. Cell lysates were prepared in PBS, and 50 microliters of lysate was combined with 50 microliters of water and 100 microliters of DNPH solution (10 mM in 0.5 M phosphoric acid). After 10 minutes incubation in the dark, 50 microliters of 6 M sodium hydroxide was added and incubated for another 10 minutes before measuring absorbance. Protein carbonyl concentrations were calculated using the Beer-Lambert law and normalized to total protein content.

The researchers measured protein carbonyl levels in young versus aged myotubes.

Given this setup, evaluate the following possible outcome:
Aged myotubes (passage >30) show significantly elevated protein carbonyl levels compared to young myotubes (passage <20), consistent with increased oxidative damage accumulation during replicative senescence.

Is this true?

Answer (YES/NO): NO